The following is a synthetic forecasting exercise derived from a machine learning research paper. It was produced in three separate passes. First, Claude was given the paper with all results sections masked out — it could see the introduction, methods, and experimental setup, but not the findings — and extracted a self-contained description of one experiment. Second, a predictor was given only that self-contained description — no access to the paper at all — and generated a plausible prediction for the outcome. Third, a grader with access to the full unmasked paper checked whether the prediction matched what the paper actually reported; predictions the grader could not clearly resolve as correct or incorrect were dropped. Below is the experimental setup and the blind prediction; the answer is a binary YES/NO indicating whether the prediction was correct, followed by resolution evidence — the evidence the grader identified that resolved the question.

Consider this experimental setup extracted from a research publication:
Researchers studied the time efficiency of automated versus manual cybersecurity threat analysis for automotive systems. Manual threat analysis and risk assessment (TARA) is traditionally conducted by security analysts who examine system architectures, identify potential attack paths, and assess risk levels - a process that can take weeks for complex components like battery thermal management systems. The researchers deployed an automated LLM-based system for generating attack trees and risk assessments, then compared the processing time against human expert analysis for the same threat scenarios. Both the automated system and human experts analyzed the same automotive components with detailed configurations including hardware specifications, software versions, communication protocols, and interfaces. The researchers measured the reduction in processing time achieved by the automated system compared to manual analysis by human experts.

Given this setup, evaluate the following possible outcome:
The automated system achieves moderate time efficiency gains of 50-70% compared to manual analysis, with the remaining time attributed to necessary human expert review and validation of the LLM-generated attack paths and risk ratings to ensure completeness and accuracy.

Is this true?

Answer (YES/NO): NO